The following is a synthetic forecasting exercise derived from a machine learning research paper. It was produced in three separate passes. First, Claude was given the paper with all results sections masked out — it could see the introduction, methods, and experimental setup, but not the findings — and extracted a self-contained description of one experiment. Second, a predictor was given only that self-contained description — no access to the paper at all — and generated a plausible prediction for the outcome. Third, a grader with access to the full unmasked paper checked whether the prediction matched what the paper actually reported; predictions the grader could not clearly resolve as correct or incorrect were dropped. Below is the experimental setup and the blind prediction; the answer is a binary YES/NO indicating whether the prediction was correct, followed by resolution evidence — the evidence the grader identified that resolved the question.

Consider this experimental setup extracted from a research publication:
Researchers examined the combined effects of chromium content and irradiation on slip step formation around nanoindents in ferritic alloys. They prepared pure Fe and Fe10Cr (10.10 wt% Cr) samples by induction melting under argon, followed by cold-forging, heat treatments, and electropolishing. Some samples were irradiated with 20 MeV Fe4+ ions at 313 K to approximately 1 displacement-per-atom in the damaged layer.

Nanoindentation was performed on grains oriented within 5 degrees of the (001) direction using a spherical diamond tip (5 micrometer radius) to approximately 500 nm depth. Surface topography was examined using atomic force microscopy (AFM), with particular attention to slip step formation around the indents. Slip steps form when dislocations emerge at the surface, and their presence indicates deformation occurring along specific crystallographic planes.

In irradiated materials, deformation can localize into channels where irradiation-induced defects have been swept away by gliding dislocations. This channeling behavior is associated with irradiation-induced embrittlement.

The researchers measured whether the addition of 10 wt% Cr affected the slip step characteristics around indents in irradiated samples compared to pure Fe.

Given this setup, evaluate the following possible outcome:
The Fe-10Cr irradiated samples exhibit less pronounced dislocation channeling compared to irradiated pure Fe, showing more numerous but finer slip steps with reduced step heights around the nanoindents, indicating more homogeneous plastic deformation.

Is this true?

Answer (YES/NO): NO